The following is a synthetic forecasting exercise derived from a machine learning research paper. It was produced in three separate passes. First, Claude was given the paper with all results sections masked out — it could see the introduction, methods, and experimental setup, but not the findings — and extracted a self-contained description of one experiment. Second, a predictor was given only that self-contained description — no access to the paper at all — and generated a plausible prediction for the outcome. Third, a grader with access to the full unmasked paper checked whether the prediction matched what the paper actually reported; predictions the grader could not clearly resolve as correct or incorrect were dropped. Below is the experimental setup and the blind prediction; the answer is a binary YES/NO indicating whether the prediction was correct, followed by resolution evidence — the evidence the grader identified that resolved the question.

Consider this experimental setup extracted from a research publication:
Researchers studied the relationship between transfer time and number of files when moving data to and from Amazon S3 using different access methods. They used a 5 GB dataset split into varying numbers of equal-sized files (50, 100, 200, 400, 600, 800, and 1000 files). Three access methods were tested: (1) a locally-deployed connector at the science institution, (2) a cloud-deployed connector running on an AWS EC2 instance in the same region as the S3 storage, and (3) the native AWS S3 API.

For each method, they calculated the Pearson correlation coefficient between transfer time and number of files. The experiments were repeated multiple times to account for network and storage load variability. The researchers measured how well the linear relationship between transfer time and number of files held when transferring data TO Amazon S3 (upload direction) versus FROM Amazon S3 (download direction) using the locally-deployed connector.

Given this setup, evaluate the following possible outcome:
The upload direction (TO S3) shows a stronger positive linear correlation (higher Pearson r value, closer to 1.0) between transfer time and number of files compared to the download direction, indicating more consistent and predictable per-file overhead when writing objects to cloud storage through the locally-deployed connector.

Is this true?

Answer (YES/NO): YES